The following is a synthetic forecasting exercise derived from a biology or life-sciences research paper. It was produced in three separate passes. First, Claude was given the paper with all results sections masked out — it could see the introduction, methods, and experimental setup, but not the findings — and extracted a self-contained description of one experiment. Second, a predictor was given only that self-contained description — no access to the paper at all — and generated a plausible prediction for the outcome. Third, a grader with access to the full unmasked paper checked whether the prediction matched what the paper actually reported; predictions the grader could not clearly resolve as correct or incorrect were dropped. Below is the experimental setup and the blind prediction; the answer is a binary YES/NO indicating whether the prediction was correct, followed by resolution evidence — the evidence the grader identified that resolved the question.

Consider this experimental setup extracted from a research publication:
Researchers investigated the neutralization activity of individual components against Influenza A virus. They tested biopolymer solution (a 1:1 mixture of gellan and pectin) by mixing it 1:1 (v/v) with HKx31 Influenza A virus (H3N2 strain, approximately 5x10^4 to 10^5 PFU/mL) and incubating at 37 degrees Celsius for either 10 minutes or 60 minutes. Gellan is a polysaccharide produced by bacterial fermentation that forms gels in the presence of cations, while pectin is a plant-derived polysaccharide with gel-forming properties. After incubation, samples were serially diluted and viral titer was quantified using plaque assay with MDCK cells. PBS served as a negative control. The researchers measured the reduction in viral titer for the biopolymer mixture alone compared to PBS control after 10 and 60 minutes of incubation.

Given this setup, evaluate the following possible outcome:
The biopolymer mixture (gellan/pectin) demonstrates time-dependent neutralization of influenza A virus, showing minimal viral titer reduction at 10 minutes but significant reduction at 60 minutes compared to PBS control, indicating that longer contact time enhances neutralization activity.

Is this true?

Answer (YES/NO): NO